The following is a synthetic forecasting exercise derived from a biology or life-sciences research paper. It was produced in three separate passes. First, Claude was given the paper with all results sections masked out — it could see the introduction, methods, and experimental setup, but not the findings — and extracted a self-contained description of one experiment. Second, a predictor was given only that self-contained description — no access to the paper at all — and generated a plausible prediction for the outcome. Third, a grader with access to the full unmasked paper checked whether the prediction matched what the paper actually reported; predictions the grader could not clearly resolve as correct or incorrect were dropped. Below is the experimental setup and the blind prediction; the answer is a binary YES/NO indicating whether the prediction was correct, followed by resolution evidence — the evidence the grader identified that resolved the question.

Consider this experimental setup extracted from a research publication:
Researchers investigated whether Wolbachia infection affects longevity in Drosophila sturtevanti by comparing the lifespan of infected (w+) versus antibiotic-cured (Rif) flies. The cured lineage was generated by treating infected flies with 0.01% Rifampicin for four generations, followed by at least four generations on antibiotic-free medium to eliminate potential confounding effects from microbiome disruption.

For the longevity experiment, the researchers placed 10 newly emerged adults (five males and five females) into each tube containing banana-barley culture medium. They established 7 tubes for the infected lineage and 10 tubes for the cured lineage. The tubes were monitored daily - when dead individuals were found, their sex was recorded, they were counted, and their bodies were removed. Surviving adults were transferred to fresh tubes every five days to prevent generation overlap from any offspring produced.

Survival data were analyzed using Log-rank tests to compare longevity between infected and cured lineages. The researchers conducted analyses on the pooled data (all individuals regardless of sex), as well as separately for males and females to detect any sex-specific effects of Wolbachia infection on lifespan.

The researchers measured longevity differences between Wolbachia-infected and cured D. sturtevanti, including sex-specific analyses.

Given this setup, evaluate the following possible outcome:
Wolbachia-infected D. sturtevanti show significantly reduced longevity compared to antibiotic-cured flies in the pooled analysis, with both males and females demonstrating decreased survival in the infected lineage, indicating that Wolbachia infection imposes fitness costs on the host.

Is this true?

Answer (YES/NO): NO